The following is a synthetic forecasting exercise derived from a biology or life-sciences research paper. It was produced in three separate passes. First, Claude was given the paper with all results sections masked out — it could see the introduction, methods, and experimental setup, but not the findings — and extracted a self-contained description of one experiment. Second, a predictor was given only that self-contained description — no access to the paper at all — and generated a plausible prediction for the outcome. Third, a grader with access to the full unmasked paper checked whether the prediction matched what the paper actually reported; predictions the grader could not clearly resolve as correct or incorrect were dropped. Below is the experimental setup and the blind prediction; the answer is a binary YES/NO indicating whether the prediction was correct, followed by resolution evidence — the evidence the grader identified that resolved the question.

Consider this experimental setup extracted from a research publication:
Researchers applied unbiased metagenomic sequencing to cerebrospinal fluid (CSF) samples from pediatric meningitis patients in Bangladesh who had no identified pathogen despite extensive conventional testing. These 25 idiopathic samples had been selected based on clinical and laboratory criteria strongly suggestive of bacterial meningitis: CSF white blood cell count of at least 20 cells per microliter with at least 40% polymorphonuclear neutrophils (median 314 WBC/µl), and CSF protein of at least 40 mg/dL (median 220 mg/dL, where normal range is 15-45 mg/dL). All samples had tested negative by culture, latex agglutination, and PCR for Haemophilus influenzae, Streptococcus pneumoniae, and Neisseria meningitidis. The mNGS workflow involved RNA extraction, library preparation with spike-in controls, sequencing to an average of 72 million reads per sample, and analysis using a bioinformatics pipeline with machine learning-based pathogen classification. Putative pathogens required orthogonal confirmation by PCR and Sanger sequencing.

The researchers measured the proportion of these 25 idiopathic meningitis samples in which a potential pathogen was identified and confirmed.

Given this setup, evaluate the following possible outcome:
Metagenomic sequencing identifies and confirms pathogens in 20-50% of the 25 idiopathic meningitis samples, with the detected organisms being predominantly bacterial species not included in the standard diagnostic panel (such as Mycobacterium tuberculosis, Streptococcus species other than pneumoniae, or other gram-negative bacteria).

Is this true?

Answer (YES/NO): NO